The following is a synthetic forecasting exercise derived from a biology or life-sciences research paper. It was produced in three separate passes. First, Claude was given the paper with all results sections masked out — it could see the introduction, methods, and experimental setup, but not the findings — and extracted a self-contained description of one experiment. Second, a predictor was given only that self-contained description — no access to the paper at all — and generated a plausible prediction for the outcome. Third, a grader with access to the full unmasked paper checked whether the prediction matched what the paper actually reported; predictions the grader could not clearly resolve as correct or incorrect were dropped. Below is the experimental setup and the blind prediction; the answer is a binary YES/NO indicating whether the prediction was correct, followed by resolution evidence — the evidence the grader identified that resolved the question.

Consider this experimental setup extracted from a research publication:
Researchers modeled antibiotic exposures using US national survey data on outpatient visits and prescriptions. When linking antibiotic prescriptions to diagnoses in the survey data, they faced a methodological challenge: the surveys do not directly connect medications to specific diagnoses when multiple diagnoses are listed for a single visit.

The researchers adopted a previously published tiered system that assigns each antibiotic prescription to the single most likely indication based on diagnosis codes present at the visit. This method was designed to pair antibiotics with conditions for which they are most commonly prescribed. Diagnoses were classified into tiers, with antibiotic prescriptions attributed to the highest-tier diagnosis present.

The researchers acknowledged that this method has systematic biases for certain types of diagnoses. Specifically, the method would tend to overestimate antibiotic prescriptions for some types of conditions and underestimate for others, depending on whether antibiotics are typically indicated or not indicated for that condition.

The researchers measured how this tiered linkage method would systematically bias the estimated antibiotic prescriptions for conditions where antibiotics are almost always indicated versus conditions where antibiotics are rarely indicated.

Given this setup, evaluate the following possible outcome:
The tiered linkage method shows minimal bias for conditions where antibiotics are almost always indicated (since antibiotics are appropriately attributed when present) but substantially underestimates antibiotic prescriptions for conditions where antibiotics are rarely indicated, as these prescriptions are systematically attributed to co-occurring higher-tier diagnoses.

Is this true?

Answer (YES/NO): NO